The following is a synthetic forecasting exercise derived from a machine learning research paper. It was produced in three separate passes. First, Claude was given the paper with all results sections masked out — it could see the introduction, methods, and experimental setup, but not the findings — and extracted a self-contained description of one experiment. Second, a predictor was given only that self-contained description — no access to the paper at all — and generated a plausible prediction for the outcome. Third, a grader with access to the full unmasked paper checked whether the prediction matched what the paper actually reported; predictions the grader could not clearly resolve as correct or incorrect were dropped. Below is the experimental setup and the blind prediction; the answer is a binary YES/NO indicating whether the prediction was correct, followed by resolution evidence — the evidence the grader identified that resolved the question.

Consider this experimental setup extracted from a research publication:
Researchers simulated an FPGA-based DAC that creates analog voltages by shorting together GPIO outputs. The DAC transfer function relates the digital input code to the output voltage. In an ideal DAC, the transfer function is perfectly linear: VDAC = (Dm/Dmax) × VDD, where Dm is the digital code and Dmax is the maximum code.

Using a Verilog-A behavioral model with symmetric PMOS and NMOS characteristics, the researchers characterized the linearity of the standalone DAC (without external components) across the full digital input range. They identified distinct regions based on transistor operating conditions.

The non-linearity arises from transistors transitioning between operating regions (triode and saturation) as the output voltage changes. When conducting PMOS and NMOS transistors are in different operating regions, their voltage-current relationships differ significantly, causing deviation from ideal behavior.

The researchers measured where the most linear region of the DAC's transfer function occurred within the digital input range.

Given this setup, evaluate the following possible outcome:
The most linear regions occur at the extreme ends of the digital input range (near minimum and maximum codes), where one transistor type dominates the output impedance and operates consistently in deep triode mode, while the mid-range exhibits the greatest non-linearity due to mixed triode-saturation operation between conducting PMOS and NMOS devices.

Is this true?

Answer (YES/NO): NO